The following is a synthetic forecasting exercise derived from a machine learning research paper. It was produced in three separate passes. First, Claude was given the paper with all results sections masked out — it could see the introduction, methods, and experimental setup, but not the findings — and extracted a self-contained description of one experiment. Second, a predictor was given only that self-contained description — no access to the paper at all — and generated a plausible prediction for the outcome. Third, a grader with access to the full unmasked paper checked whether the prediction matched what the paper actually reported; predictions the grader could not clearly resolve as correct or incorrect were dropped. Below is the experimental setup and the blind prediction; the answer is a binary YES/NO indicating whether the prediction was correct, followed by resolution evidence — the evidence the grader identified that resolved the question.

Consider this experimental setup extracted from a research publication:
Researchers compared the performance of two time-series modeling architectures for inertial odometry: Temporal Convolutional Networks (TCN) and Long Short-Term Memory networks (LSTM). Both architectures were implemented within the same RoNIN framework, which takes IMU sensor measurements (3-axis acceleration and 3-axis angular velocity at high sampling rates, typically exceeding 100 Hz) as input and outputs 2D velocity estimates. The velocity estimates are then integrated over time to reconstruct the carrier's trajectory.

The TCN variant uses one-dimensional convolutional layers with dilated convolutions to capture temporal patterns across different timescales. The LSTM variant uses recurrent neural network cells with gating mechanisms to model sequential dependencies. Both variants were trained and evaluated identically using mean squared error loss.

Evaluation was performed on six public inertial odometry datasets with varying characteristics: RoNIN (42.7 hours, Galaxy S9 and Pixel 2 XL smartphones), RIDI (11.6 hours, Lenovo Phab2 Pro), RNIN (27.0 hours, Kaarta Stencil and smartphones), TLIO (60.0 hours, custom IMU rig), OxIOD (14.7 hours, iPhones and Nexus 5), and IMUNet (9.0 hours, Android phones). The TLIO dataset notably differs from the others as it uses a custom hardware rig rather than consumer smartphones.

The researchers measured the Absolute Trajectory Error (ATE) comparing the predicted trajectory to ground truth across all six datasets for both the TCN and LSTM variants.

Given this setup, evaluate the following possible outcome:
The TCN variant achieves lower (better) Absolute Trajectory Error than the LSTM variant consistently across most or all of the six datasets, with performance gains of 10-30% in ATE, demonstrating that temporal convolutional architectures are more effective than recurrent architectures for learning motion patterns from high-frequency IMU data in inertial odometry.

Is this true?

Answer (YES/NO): NO